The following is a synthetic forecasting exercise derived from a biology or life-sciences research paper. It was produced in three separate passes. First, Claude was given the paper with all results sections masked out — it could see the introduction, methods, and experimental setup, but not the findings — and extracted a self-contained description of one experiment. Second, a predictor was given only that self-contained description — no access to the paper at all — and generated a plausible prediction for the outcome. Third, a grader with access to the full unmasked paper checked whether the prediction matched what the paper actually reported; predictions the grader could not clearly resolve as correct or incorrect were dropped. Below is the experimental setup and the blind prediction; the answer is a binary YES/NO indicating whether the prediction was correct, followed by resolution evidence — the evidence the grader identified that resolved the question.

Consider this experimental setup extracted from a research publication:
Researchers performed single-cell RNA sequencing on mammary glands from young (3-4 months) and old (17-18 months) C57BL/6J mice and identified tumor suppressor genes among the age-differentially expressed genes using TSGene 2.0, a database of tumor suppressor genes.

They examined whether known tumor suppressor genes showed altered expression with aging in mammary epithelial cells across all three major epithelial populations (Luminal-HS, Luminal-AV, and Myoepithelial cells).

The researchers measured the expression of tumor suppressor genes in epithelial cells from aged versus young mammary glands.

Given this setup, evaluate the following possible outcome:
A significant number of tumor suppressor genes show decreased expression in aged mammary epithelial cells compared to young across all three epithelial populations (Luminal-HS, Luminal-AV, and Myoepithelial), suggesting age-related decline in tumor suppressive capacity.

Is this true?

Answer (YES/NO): NO